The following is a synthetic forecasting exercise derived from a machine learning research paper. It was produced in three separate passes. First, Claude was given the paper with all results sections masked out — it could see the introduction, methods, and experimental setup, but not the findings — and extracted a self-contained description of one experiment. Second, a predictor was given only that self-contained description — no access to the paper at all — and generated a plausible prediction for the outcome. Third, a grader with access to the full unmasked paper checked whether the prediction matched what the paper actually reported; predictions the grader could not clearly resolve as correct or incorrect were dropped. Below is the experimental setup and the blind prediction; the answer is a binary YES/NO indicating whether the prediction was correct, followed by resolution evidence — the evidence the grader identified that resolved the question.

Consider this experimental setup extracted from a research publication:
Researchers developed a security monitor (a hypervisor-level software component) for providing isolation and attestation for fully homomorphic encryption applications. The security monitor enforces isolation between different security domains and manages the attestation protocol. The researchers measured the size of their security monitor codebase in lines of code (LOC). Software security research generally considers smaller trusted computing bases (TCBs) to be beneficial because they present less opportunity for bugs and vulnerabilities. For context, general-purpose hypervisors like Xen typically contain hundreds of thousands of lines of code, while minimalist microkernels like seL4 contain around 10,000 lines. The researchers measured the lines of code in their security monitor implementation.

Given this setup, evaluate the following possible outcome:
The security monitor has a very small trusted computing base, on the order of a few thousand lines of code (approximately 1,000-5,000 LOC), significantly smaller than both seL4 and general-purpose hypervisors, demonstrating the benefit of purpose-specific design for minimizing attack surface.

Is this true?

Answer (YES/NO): NO